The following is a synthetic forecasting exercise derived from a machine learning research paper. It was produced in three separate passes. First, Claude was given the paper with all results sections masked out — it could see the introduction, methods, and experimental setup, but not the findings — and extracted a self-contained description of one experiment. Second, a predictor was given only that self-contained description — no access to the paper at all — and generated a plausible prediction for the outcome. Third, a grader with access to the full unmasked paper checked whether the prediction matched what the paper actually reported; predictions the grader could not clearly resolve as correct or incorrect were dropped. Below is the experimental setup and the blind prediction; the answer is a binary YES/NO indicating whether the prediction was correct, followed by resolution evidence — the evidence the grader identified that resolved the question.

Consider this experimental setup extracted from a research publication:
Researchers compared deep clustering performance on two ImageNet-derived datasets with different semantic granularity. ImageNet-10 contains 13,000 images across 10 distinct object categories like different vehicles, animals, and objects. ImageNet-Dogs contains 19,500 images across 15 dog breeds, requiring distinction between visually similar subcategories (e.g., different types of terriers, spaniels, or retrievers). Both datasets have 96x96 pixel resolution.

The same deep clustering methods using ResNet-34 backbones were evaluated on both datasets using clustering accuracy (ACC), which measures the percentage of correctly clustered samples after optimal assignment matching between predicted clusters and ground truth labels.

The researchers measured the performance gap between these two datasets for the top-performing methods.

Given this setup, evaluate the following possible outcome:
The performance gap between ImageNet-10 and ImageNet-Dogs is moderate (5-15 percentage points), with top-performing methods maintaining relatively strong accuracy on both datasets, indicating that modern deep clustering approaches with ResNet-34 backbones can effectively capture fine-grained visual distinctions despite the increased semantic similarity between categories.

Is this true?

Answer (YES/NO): NO